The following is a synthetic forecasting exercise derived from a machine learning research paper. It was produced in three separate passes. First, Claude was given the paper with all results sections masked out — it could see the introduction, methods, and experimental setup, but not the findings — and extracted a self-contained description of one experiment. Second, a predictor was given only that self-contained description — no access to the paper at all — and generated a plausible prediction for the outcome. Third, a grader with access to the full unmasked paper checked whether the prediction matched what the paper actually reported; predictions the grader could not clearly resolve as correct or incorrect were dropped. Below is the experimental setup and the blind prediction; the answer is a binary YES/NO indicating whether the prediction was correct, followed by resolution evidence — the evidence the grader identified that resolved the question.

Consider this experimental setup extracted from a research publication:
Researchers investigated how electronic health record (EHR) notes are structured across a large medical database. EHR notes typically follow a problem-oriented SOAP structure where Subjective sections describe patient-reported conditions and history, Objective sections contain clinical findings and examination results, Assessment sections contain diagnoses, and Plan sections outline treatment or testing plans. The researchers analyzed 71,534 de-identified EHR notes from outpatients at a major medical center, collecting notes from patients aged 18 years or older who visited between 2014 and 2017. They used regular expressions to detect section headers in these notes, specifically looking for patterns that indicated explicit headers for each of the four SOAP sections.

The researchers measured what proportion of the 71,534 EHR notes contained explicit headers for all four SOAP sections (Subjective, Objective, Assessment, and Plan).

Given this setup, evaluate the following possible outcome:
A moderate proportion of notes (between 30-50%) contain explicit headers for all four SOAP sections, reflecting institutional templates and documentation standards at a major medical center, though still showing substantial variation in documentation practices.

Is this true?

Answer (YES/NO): NO